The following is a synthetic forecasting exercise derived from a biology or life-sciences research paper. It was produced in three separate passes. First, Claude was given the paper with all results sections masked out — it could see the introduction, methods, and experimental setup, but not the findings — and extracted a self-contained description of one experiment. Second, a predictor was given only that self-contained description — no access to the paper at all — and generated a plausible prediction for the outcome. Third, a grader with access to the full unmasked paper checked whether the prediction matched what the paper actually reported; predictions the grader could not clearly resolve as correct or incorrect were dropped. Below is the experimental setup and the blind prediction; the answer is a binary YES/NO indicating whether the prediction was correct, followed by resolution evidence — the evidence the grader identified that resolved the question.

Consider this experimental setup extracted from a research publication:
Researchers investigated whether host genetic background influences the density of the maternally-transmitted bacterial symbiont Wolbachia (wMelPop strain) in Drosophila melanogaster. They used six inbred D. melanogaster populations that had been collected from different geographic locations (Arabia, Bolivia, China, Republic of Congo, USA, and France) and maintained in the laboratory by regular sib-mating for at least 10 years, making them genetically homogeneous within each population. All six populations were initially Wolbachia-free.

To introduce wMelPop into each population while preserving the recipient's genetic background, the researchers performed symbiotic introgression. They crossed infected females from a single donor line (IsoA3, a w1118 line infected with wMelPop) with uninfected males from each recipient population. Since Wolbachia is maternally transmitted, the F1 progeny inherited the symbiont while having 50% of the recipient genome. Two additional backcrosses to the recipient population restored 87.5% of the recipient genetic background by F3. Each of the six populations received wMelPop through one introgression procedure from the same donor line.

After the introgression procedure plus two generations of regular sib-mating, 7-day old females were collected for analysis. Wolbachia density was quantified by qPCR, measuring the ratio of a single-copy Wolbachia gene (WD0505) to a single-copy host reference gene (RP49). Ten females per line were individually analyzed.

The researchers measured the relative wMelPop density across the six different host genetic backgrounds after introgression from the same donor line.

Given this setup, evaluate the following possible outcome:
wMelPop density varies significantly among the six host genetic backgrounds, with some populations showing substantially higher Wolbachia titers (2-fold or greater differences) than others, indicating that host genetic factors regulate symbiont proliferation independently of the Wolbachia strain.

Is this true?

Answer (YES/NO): NO